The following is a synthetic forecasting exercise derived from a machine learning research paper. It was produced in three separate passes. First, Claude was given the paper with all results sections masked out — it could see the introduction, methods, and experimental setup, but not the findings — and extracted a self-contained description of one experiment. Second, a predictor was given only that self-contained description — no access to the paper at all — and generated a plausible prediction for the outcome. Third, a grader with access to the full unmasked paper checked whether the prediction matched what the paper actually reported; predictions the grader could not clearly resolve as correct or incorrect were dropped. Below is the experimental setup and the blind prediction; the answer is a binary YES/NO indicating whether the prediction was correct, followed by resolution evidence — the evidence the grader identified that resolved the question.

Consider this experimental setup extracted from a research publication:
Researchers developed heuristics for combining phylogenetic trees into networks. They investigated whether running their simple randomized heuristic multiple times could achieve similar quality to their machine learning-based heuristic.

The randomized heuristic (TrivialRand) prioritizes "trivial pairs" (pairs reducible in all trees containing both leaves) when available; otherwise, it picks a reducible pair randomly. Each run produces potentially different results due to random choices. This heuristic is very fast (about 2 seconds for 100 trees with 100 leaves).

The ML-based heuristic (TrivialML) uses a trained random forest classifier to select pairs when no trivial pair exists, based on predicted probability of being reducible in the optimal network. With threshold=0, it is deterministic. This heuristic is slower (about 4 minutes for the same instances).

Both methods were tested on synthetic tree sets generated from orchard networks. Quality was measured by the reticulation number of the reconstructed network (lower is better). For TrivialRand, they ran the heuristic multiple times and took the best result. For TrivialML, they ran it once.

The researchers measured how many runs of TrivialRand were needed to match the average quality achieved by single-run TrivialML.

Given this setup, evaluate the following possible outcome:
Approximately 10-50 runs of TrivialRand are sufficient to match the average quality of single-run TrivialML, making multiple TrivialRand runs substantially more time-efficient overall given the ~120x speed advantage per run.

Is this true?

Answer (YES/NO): NO